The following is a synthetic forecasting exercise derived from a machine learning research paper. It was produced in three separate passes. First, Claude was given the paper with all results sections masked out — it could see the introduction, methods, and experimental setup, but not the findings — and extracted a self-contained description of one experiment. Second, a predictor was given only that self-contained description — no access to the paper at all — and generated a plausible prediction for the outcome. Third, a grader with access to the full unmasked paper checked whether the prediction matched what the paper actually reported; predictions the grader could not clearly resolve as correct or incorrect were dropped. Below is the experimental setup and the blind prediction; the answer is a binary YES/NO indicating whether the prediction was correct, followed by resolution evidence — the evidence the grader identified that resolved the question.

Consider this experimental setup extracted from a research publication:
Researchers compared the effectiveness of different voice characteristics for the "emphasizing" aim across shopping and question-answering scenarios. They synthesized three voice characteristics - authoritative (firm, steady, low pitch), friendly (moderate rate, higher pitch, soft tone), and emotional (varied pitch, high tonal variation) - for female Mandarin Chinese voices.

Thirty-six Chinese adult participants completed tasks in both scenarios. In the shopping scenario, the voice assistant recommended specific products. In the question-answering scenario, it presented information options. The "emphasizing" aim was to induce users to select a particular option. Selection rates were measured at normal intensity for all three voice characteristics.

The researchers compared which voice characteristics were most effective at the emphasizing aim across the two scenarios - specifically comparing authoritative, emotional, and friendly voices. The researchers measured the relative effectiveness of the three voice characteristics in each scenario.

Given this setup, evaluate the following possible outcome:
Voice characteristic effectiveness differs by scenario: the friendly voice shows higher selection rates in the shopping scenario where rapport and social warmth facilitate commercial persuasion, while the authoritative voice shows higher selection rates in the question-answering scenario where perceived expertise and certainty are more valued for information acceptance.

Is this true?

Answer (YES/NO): NO